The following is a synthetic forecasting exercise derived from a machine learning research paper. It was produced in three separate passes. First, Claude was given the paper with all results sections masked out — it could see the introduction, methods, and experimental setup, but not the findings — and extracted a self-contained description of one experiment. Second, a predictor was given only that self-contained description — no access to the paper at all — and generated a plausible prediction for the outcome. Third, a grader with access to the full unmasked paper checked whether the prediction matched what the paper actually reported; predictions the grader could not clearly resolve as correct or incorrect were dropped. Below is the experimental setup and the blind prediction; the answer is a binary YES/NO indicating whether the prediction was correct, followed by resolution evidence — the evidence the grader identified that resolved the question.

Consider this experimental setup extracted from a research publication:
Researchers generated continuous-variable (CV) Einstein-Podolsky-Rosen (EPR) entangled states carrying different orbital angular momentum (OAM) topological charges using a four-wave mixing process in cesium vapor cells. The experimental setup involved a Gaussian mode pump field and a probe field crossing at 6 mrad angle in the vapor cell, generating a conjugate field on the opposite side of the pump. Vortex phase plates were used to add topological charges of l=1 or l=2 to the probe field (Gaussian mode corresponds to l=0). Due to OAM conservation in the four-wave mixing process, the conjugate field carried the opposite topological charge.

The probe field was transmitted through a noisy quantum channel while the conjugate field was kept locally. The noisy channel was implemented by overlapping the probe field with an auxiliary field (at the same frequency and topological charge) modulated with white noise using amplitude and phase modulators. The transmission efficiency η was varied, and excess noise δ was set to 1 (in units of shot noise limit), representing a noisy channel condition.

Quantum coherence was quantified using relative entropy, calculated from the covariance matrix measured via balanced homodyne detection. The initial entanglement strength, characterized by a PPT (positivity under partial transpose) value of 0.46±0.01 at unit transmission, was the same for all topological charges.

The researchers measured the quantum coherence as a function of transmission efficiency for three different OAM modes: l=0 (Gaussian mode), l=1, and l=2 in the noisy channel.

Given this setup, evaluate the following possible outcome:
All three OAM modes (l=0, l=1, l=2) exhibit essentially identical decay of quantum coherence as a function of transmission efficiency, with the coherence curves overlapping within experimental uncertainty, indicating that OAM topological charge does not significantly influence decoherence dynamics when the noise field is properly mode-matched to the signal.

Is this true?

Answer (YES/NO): YES